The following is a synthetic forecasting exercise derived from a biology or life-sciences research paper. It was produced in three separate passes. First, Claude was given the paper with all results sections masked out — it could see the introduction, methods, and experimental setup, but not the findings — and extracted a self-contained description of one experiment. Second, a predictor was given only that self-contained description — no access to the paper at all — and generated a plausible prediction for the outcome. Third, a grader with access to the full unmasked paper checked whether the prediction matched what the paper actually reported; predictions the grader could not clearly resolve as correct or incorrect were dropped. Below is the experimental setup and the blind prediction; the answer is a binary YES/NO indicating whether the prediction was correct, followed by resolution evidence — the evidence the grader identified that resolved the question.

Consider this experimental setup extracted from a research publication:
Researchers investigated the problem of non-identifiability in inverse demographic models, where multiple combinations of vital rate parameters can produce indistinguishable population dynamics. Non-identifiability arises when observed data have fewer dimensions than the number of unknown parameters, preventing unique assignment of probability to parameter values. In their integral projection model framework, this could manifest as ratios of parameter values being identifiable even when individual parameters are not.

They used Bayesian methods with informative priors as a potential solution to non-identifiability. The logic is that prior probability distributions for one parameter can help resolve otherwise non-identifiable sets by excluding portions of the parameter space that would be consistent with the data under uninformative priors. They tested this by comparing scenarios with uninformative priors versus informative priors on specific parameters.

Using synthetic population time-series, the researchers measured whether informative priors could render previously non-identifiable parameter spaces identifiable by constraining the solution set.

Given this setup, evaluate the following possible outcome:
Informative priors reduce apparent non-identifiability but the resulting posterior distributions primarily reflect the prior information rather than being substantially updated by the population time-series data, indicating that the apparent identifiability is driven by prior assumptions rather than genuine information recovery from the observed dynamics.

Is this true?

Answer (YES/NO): YES